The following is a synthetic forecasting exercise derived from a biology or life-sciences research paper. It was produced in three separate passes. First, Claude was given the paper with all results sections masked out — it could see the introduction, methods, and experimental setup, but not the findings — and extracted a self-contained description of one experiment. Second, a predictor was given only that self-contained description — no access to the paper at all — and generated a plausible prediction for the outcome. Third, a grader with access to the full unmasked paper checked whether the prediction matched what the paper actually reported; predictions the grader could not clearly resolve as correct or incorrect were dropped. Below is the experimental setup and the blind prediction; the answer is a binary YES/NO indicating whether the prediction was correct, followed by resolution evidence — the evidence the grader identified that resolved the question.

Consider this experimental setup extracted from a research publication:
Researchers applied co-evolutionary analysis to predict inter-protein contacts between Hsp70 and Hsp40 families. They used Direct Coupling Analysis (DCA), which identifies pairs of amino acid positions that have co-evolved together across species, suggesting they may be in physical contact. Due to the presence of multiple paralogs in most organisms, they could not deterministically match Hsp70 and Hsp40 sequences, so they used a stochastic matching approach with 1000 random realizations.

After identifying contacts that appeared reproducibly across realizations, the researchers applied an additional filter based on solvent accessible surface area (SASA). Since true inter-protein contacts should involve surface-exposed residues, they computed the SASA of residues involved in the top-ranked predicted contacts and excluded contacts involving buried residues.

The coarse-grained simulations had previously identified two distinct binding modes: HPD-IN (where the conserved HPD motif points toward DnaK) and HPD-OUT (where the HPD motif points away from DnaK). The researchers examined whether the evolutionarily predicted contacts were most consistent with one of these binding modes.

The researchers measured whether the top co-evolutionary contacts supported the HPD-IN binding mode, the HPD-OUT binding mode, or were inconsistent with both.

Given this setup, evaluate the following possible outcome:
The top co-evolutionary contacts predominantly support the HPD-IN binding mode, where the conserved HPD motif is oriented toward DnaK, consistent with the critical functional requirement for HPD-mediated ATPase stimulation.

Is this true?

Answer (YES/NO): YES